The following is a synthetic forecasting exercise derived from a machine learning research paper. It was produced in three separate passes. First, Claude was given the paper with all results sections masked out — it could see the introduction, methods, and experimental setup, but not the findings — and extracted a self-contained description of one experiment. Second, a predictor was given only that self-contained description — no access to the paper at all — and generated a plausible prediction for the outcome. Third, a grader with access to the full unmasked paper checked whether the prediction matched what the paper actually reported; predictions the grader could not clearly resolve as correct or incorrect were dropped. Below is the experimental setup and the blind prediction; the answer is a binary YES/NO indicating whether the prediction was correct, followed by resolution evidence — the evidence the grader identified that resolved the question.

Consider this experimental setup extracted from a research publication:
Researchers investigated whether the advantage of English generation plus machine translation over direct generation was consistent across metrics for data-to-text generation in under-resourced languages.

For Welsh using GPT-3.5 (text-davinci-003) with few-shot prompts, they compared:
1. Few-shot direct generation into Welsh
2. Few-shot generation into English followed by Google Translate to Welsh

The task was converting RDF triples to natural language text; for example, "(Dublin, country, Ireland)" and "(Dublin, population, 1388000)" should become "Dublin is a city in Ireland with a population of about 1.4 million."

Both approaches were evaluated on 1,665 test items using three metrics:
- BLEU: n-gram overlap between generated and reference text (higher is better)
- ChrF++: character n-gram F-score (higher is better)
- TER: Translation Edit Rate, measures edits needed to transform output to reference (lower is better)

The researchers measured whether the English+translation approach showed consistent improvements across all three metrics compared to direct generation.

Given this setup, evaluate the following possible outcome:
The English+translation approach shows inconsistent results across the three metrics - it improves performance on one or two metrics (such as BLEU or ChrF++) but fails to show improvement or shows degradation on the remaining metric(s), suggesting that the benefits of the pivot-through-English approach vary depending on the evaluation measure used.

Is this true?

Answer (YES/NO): NO